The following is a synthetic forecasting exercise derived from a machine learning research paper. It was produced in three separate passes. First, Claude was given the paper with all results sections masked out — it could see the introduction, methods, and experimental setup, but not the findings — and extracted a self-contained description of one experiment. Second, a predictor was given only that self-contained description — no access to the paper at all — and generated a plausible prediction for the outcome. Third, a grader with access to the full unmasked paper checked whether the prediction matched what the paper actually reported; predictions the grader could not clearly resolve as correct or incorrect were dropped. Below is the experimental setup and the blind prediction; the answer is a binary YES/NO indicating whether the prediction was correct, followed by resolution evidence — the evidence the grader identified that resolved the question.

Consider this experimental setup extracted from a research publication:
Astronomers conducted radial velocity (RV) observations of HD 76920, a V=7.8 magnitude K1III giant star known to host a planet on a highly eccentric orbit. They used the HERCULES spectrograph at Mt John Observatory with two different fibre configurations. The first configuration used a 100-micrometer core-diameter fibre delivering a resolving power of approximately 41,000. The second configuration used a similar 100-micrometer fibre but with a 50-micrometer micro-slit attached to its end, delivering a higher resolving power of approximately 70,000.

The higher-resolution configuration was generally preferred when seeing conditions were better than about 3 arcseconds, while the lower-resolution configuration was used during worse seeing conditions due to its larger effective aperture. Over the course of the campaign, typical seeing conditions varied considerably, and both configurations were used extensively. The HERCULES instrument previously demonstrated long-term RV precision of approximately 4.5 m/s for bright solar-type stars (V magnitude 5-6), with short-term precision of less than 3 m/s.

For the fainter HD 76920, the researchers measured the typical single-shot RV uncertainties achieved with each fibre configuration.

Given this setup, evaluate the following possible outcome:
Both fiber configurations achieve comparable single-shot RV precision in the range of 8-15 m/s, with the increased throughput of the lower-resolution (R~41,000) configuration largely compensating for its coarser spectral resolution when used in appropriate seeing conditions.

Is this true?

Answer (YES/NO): NO